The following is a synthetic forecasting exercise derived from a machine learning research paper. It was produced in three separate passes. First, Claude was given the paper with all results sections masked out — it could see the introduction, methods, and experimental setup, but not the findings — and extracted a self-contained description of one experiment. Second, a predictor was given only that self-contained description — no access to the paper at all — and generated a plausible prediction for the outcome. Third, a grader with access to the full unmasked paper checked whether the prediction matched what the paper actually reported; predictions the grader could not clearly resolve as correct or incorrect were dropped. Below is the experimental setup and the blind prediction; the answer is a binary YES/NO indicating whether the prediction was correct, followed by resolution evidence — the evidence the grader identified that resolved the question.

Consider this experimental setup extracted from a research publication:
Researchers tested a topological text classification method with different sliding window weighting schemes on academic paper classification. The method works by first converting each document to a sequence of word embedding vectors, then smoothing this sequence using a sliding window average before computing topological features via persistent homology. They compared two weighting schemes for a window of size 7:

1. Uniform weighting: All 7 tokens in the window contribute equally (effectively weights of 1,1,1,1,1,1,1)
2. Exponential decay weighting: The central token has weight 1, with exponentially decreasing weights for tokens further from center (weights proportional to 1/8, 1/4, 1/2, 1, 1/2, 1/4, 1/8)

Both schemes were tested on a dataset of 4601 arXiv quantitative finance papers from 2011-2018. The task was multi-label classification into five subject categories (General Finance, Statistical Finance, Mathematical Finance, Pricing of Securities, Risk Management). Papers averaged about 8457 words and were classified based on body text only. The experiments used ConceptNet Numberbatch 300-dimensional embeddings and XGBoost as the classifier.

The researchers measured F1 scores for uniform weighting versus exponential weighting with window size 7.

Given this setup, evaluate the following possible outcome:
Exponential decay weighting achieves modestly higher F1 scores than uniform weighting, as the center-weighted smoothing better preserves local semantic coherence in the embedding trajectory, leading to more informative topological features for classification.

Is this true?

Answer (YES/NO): YES